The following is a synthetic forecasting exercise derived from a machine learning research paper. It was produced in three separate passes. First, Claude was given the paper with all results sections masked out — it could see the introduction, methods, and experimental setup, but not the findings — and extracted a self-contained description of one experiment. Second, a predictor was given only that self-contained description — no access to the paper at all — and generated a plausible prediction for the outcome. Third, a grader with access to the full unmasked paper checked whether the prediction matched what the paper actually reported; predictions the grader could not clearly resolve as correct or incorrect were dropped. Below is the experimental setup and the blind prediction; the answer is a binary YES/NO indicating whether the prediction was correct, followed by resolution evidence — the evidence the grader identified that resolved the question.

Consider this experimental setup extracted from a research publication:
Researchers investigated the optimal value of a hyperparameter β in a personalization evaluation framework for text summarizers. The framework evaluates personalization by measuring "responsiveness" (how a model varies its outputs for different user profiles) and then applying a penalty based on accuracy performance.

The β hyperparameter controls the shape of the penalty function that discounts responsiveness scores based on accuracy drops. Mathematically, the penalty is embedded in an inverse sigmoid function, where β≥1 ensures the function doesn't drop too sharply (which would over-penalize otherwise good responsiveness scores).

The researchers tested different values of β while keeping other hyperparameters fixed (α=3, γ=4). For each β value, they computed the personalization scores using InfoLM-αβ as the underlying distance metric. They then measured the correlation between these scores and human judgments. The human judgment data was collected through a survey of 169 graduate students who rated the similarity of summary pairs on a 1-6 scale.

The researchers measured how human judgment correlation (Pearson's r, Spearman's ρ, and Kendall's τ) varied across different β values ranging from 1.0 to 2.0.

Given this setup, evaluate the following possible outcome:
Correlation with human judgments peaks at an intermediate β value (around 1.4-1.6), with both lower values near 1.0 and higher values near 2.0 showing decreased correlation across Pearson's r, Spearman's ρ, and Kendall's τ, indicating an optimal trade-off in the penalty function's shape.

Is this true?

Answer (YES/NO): NO